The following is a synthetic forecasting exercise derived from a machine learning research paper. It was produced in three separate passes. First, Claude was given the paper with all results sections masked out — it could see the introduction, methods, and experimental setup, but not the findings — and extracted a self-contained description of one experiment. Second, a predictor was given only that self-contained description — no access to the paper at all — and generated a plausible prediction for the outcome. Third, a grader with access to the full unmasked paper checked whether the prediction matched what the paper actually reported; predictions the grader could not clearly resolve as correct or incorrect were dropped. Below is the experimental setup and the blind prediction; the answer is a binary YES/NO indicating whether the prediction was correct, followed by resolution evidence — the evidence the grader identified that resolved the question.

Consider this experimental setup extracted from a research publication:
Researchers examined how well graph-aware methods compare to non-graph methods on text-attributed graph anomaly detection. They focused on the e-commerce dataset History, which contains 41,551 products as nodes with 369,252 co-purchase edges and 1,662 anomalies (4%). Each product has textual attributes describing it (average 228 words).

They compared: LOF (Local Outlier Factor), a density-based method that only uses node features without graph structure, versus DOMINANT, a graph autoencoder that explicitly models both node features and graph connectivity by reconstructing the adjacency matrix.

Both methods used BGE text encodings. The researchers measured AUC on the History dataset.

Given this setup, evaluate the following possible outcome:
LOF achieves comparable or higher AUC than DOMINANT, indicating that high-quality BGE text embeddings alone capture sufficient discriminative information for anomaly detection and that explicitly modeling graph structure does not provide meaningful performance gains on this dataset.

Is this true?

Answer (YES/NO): NO